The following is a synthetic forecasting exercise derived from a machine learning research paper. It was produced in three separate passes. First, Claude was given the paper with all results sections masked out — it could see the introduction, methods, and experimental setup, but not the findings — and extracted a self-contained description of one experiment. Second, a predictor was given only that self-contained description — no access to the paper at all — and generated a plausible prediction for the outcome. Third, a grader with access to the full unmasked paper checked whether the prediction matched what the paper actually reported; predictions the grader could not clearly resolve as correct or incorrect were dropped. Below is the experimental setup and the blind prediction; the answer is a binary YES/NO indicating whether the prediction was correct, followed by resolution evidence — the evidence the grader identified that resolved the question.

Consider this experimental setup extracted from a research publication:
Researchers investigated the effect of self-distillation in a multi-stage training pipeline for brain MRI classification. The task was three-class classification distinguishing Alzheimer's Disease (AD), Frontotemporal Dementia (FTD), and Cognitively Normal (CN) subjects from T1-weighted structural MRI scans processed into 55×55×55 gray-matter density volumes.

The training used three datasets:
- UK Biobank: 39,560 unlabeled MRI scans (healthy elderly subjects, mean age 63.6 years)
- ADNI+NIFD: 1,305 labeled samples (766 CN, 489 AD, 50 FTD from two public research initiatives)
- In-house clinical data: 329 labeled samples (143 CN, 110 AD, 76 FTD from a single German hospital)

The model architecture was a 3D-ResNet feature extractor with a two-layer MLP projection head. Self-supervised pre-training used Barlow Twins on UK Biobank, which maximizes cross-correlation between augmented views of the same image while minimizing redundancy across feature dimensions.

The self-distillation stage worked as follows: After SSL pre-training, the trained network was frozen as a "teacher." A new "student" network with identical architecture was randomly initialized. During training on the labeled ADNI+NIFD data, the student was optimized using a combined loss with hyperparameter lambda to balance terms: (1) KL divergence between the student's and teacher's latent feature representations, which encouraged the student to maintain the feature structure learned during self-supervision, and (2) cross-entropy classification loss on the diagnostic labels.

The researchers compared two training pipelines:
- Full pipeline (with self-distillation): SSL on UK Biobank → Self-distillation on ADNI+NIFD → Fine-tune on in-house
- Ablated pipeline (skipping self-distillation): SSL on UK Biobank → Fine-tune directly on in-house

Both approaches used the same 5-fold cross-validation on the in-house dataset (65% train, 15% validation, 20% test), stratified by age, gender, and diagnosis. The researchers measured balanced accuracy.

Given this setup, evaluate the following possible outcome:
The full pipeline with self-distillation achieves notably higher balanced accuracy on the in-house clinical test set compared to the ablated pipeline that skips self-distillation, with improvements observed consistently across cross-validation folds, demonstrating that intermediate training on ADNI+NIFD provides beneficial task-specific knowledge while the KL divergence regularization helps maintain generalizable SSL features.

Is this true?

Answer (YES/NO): YES